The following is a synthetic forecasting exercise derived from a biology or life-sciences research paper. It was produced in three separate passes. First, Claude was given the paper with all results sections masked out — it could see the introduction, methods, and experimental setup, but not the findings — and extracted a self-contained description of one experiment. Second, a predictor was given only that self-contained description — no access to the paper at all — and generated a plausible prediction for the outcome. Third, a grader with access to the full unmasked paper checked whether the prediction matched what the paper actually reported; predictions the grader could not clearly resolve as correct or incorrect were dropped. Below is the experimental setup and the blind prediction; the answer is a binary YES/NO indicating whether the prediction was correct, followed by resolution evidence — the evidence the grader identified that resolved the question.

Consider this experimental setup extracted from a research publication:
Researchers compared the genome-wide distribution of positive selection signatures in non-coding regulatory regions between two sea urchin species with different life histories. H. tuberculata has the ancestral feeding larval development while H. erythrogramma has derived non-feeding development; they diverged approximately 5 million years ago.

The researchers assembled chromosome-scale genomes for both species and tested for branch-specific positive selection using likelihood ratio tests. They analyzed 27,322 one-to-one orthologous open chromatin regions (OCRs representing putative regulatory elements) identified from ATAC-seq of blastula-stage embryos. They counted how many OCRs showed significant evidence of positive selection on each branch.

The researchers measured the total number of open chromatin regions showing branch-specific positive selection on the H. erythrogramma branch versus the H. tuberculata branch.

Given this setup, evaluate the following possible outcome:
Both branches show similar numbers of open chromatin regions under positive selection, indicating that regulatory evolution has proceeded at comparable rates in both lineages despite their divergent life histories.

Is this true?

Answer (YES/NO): NO